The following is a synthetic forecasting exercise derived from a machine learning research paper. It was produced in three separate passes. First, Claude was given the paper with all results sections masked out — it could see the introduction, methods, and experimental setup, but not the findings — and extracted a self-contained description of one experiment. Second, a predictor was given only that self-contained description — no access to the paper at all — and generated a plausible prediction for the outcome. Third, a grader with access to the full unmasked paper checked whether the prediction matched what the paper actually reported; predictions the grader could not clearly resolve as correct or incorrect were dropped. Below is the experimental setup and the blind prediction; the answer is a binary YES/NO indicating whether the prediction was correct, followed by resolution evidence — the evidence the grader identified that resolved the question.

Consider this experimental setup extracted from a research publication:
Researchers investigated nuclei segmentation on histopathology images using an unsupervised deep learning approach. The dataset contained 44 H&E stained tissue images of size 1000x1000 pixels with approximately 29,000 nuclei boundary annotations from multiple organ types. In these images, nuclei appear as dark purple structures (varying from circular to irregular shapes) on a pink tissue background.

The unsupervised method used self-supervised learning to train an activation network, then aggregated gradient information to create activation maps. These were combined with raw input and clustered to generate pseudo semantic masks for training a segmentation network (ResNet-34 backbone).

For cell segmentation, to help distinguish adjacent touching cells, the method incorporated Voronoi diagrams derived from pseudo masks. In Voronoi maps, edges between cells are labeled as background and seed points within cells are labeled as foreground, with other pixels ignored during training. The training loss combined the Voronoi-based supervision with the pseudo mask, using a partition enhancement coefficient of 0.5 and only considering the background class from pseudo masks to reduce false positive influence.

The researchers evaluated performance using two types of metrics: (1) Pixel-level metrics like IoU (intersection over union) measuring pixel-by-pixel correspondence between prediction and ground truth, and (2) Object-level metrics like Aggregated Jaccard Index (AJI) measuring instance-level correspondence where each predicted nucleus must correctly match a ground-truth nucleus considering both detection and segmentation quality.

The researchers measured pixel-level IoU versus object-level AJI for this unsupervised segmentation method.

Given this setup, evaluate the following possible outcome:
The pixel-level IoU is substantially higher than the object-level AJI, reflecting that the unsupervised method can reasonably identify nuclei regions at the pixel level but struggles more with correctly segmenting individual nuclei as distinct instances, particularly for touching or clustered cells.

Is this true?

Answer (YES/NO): NO